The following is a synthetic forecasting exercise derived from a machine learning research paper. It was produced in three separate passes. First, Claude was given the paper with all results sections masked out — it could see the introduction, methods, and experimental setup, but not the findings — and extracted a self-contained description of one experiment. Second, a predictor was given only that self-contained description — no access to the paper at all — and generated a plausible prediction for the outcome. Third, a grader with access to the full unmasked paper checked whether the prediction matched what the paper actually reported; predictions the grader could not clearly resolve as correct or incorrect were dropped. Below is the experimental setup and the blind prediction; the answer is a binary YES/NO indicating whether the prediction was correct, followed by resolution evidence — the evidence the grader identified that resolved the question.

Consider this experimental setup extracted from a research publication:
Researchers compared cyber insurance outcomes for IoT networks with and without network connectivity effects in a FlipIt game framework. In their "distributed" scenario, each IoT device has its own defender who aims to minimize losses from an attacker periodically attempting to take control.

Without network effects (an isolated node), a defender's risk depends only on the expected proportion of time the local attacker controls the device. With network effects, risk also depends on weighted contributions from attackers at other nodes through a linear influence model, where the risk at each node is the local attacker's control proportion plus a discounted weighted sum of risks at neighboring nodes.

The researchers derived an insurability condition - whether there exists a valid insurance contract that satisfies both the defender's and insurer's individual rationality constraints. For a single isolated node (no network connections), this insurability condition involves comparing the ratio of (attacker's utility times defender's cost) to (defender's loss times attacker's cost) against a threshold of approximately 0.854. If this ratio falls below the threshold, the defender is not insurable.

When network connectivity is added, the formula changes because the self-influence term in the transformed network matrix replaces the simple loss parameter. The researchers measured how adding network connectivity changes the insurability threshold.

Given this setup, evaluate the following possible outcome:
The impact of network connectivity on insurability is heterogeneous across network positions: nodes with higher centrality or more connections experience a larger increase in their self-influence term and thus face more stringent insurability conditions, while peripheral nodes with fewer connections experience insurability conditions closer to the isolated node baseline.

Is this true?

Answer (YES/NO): YES